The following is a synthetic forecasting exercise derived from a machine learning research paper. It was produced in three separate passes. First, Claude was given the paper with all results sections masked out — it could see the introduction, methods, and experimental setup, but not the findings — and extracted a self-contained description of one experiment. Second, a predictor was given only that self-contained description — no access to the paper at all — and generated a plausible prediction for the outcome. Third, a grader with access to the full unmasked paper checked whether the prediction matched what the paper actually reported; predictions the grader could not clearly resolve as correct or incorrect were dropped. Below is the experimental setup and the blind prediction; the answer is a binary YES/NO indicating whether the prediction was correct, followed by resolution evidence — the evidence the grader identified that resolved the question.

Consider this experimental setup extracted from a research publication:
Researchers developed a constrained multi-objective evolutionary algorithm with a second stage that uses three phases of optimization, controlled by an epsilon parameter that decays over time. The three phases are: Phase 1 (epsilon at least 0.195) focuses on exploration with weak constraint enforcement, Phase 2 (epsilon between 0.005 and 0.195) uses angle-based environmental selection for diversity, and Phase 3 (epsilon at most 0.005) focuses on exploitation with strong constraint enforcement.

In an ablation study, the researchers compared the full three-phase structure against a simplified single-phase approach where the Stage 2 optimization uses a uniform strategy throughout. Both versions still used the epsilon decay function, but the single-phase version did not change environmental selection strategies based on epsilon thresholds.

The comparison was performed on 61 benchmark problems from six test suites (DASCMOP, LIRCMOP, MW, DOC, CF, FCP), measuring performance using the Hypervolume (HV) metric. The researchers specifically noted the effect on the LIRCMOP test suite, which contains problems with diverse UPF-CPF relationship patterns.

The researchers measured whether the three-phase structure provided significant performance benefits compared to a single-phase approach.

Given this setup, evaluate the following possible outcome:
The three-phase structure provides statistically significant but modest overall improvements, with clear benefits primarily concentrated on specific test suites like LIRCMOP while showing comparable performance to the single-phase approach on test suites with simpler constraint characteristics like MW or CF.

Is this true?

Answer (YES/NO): YES